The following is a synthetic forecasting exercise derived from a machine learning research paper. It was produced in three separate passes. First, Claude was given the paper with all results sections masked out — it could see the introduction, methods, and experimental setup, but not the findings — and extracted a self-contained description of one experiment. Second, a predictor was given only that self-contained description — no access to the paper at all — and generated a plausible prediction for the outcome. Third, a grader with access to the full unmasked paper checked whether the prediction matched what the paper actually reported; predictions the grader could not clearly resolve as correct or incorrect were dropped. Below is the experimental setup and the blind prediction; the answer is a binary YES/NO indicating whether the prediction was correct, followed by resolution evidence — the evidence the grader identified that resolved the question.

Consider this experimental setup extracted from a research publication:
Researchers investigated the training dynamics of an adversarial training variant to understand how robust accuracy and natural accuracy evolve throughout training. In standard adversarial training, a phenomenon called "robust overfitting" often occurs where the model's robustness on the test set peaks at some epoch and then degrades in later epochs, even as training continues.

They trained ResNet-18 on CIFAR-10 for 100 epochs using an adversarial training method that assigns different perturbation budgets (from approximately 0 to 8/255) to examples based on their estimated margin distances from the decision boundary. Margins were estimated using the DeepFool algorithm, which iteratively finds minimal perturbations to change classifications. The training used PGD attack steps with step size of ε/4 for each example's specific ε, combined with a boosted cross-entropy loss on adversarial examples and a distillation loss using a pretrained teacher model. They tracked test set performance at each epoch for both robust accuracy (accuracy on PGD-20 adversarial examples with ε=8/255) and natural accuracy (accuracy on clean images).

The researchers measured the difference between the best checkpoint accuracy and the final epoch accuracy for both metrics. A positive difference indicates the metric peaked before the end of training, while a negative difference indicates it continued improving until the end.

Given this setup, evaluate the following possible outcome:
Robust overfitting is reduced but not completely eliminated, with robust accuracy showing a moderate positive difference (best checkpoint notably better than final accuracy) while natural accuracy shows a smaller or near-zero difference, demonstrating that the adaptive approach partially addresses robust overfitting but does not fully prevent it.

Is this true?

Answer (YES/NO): NO